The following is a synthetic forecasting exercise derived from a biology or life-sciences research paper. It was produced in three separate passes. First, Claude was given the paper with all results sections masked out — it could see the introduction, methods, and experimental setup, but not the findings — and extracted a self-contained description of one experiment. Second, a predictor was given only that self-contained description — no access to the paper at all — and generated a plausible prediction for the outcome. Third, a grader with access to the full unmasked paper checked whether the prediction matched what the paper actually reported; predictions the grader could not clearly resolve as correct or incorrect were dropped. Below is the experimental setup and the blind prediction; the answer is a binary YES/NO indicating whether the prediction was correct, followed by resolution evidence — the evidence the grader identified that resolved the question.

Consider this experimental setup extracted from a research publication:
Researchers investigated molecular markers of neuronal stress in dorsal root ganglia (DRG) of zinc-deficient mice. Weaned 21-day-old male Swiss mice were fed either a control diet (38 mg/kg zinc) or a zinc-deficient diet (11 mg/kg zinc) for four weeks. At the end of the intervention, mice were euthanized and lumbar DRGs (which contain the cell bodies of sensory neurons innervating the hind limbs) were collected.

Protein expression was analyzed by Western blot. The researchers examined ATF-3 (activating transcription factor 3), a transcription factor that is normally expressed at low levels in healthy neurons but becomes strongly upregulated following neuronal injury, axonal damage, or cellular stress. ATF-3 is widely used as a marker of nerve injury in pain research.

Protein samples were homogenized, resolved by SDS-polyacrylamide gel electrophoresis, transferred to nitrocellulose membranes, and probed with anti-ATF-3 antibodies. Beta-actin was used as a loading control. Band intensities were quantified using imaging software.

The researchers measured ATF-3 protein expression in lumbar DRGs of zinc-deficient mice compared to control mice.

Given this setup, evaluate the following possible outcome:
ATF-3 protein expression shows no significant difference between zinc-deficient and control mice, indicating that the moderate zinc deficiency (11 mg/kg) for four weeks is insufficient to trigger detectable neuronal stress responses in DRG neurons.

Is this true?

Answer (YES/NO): NO